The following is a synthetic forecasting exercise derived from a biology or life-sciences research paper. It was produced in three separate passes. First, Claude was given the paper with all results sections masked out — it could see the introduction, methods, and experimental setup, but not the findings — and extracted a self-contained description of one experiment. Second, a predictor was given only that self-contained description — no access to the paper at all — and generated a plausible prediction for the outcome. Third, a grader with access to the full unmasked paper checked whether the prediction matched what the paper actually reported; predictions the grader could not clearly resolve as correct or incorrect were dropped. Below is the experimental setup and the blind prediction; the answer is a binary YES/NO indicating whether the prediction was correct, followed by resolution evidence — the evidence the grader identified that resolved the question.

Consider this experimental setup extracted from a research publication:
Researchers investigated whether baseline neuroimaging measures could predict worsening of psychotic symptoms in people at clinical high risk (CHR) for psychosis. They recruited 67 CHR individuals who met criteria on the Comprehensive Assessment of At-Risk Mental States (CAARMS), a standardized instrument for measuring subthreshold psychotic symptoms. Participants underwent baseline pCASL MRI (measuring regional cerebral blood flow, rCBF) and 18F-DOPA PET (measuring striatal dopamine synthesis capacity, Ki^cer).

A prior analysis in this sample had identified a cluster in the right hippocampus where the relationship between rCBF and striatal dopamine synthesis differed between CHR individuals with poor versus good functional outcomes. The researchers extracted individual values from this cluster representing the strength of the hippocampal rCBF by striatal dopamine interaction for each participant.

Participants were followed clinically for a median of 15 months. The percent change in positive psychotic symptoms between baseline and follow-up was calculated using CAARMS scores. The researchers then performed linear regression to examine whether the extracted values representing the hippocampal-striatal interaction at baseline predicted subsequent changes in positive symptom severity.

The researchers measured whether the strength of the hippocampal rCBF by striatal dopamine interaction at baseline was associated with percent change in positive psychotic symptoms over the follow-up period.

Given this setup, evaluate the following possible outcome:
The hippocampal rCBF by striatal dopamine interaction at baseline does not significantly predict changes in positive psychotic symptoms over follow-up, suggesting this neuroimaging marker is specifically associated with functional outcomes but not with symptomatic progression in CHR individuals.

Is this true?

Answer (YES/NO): NO